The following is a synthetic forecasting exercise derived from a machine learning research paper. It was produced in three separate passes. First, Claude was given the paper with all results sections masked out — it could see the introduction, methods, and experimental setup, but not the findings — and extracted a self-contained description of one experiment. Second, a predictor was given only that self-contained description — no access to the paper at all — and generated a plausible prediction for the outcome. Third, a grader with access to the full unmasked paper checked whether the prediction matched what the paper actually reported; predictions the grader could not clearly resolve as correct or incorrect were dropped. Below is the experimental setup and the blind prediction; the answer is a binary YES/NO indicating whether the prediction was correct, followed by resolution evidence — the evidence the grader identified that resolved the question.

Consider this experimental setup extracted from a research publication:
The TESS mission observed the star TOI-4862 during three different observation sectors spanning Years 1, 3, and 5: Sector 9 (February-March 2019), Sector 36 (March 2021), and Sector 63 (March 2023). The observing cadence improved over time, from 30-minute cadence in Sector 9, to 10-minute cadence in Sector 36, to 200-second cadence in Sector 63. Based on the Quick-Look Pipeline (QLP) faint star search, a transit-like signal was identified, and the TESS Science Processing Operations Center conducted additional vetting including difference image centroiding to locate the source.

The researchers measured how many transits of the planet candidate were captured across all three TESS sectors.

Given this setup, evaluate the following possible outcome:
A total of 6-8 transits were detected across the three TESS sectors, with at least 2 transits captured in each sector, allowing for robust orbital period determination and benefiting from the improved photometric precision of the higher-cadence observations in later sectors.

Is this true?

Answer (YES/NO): NO